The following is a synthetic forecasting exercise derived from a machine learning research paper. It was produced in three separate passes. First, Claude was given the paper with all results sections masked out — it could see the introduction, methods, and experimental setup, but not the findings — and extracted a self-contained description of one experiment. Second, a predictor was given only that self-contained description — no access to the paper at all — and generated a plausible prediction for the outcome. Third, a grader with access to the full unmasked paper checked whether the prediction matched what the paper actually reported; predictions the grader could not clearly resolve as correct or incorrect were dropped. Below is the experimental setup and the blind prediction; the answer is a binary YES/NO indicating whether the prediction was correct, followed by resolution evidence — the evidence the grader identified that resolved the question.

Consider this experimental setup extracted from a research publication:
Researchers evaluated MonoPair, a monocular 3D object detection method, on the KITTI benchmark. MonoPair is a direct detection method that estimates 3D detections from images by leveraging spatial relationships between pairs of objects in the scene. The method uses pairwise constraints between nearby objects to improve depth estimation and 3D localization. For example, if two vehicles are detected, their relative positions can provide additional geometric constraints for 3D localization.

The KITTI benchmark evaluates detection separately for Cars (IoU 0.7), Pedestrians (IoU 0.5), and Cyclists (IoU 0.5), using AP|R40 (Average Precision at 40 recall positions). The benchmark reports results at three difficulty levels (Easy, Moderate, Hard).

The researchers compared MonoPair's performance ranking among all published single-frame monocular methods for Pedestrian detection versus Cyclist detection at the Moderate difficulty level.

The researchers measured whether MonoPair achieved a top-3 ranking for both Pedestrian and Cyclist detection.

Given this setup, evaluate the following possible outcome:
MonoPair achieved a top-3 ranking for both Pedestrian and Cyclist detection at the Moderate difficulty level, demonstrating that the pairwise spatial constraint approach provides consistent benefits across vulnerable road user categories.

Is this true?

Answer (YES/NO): YES